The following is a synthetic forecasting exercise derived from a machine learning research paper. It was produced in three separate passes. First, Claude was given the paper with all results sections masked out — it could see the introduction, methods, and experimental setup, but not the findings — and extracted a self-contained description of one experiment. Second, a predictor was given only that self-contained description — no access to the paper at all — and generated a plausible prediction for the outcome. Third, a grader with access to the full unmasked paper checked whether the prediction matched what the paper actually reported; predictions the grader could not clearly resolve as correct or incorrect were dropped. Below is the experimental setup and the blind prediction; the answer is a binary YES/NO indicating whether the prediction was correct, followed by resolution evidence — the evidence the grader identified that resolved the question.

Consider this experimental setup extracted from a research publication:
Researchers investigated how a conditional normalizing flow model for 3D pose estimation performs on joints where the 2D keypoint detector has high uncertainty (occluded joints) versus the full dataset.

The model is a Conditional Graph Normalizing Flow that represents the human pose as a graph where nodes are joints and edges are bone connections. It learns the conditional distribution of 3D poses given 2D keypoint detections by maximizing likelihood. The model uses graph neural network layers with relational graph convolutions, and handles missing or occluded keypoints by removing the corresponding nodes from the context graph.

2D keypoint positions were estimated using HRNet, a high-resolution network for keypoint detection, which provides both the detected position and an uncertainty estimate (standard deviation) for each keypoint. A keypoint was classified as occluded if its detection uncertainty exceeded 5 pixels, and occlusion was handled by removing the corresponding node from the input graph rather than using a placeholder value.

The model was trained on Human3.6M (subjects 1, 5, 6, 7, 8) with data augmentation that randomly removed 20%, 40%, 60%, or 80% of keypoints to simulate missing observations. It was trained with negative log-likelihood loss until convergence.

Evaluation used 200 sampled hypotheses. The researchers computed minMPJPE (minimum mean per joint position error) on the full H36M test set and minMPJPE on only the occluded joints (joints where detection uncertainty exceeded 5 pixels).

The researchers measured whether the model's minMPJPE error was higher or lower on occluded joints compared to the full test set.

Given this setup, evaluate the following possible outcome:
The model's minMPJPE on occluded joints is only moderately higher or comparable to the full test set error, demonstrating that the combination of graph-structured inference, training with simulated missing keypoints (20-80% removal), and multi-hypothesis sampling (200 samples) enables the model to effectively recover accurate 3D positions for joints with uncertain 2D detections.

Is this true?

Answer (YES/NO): NO